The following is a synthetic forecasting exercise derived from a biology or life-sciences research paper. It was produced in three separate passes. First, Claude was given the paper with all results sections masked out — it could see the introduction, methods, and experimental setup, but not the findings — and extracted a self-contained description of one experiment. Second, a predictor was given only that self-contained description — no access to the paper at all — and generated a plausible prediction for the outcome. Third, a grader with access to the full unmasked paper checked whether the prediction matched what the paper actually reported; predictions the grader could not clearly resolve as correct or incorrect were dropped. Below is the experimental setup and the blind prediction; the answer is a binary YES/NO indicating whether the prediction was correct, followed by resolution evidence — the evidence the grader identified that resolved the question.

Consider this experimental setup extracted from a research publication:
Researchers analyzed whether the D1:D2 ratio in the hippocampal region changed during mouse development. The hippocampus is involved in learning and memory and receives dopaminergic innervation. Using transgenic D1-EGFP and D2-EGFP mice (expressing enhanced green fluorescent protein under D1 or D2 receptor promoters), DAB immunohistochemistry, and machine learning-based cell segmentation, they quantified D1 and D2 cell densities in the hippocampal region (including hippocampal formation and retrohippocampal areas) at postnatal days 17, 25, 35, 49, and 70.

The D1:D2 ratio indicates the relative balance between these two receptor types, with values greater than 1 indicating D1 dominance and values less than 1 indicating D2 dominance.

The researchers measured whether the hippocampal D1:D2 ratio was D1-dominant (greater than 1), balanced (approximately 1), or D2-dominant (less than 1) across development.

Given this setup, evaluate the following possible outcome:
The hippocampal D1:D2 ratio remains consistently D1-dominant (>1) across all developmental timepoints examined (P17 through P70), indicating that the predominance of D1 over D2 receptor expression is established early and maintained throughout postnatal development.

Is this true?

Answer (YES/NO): NO